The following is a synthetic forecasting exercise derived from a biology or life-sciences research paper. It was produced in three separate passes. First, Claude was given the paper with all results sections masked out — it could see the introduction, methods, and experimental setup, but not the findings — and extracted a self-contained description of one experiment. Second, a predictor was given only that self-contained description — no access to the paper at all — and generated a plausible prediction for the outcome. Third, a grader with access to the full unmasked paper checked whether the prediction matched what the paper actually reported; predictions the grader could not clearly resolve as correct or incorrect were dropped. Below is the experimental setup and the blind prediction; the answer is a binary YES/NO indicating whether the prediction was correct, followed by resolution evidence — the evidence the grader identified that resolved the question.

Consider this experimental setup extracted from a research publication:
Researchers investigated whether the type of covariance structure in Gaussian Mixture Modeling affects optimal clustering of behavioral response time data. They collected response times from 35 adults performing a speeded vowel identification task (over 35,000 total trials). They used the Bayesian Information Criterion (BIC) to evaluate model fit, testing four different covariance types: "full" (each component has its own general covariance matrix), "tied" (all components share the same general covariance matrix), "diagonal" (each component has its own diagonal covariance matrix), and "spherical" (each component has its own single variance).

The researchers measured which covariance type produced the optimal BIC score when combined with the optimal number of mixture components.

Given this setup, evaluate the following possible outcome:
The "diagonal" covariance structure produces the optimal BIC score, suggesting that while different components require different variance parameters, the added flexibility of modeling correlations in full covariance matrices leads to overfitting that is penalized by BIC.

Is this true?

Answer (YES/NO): NO